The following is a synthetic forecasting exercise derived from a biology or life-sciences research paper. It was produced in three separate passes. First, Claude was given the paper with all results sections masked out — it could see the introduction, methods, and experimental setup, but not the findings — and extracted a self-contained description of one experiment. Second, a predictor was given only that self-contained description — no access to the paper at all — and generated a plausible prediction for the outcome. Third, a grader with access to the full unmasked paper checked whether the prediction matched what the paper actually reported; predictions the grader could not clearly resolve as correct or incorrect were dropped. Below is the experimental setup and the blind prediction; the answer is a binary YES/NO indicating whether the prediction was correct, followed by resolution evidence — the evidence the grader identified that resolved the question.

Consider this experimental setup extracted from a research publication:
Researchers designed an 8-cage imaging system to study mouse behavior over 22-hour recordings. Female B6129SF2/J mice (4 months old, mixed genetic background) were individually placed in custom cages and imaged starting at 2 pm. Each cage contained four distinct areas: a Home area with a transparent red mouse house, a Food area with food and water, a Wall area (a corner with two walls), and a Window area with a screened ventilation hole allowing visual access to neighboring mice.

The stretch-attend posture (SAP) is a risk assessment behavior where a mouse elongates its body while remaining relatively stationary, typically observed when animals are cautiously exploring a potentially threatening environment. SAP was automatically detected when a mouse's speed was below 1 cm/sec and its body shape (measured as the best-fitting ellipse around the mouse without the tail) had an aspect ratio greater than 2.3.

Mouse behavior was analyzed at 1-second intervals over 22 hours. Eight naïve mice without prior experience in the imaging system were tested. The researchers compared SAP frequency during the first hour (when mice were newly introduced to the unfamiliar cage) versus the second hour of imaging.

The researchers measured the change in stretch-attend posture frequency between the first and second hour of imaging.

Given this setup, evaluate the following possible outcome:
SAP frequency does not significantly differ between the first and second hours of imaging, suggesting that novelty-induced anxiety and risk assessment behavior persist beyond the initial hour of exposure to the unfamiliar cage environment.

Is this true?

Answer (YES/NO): NO